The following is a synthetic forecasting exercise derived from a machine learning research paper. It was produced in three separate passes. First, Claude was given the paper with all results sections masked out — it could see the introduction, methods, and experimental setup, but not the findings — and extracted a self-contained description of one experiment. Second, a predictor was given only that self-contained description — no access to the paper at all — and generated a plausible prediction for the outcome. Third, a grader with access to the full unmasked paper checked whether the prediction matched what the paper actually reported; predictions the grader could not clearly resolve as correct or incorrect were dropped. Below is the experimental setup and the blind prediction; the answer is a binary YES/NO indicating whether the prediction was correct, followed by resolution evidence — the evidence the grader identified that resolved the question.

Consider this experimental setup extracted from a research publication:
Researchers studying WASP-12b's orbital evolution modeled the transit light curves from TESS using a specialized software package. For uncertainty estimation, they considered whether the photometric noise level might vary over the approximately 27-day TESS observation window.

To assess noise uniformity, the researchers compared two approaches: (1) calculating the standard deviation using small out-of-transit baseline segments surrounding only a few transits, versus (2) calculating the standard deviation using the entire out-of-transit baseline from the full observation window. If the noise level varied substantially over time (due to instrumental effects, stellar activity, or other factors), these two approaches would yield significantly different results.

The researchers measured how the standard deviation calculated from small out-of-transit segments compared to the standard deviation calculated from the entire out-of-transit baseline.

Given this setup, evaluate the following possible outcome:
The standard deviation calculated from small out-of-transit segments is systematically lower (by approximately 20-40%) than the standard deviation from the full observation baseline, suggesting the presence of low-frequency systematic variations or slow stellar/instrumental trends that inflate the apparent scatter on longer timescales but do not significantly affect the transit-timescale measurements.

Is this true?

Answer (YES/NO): NO